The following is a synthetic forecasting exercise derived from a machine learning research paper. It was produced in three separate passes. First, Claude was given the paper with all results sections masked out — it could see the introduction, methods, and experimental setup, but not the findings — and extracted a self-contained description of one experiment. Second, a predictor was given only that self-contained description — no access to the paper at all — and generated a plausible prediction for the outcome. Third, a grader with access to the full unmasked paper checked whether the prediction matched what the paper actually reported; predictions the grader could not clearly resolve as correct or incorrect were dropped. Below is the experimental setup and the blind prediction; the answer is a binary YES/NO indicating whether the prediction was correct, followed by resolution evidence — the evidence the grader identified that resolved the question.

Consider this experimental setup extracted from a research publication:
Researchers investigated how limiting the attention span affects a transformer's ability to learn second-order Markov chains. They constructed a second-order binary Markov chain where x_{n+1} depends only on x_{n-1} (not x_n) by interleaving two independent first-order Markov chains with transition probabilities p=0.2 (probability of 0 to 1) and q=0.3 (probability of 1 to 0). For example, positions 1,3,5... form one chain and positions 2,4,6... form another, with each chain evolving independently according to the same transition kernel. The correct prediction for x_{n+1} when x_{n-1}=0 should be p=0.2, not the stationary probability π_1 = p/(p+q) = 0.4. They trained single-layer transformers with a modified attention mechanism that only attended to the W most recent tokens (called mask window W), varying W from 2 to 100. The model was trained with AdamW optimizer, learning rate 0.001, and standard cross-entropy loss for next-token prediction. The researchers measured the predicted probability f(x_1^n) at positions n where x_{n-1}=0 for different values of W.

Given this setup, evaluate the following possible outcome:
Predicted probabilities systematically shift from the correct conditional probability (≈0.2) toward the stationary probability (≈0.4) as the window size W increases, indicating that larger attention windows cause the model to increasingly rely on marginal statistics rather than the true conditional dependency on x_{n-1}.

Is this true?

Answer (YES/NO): YES